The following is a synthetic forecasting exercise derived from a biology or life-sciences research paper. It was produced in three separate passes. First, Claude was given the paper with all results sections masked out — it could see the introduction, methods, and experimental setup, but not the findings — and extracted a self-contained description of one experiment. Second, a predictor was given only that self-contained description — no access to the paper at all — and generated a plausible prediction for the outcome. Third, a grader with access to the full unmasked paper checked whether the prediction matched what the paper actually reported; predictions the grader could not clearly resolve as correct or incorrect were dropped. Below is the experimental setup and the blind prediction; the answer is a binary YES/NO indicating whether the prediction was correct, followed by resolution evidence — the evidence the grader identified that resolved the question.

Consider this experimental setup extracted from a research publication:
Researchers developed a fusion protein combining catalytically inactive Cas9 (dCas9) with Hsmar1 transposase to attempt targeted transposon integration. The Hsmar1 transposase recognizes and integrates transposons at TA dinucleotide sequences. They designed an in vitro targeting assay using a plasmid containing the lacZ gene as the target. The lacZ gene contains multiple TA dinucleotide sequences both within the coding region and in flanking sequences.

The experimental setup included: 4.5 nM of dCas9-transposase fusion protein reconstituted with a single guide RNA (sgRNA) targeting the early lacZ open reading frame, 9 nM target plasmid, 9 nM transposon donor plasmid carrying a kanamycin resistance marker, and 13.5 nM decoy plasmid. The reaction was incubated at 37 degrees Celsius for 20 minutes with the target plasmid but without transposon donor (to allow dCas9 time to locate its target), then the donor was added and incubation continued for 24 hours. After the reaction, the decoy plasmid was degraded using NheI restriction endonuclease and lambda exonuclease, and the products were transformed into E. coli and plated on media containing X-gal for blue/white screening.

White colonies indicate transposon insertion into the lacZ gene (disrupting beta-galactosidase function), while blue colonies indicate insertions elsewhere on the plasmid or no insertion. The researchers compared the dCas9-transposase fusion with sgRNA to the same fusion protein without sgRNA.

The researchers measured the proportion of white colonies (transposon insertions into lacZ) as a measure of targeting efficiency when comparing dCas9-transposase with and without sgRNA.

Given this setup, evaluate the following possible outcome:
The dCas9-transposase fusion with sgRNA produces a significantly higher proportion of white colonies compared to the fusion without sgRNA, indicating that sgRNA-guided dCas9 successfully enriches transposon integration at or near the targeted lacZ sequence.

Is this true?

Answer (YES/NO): YES